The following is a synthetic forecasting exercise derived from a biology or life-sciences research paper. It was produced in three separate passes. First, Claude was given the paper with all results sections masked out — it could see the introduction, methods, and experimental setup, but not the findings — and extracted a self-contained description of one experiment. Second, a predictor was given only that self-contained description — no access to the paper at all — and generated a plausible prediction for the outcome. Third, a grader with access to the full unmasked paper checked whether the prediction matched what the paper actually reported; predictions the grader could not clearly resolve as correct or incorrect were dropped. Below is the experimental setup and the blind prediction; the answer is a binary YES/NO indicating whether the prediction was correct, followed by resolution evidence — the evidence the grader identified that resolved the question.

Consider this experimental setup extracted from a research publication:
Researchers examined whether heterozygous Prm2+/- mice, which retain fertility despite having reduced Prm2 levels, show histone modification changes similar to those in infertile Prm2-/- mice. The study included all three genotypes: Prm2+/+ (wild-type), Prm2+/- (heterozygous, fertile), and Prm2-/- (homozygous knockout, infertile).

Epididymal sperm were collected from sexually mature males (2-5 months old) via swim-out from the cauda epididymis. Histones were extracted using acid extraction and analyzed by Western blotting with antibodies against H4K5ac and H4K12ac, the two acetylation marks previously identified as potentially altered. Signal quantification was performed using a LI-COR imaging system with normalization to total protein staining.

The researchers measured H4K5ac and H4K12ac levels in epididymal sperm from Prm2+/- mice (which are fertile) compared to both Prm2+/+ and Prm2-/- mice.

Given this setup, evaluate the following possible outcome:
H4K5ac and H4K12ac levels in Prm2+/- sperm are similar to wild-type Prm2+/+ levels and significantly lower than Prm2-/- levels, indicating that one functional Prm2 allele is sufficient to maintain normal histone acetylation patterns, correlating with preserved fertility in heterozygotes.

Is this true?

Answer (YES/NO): NO